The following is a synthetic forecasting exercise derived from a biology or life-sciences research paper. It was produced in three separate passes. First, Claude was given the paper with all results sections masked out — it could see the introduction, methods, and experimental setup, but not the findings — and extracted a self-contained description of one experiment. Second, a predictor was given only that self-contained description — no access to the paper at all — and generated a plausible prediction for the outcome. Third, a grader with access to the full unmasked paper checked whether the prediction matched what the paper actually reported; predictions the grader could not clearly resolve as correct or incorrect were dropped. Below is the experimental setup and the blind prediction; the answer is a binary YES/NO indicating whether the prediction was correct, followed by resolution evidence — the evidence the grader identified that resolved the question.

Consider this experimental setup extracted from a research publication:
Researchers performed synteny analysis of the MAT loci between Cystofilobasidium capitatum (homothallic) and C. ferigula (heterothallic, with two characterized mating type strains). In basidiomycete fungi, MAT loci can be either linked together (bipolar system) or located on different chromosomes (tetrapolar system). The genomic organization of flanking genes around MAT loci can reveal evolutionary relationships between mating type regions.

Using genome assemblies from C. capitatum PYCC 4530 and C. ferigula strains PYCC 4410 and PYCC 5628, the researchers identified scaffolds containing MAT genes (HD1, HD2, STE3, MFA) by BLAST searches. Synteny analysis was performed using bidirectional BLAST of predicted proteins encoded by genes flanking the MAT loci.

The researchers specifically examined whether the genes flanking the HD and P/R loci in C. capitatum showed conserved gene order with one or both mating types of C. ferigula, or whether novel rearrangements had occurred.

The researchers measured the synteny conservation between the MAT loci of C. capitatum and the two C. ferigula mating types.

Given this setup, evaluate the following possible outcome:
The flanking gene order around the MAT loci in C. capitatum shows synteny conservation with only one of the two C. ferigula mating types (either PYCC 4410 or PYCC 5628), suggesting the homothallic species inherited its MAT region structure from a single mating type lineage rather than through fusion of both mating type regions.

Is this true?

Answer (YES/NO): YES